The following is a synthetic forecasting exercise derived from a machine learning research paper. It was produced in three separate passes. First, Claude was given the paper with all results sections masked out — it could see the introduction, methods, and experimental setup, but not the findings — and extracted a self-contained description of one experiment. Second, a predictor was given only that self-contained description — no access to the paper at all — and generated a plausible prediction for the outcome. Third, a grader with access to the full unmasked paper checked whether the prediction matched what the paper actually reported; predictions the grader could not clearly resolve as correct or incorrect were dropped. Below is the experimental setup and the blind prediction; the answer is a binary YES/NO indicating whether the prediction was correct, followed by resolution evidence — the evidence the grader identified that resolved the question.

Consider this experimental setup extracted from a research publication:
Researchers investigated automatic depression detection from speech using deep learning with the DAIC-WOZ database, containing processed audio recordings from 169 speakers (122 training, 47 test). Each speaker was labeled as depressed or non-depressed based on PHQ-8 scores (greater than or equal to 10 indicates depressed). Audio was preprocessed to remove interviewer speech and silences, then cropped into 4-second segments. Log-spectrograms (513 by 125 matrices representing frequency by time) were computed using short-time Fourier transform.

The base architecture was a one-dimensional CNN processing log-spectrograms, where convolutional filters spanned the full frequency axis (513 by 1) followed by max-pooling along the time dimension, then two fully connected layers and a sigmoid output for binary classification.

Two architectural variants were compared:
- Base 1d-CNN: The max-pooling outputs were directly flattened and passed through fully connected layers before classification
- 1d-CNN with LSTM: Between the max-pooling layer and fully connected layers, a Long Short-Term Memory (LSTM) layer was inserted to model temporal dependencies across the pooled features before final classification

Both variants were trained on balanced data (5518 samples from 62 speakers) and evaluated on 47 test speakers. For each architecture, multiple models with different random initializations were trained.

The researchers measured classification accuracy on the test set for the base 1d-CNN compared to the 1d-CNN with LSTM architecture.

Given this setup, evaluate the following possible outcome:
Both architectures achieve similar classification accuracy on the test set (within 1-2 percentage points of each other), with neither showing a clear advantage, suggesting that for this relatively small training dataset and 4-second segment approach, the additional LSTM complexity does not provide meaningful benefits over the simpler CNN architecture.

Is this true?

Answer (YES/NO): NO